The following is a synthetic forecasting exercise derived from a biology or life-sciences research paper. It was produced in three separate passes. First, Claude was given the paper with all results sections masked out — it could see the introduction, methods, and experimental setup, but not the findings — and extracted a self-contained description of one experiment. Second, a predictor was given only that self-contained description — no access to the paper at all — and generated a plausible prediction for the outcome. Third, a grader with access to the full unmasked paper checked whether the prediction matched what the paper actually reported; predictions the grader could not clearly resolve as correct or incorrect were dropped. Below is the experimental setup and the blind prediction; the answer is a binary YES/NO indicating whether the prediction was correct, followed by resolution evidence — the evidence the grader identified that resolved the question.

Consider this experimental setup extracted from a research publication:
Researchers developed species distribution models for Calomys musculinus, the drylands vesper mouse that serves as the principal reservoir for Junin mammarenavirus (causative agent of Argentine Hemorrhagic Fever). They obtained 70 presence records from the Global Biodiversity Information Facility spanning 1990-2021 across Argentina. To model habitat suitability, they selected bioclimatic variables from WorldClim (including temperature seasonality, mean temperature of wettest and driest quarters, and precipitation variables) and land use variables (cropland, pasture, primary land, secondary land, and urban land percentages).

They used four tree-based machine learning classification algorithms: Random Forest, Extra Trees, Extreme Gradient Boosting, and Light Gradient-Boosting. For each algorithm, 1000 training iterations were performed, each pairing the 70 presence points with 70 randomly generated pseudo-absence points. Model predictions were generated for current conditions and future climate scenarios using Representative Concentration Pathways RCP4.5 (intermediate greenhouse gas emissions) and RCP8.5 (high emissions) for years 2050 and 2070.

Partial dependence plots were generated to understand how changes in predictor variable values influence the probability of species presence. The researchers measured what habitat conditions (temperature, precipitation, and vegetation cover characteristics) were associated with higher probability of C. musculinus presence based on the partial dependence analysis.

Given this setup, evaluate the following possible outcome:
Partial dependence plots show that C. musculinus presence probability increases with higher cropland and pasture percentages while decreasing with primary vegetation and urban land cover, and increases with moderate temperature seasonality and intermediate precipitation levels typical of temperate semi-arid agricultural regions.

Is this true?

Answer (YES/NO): NO